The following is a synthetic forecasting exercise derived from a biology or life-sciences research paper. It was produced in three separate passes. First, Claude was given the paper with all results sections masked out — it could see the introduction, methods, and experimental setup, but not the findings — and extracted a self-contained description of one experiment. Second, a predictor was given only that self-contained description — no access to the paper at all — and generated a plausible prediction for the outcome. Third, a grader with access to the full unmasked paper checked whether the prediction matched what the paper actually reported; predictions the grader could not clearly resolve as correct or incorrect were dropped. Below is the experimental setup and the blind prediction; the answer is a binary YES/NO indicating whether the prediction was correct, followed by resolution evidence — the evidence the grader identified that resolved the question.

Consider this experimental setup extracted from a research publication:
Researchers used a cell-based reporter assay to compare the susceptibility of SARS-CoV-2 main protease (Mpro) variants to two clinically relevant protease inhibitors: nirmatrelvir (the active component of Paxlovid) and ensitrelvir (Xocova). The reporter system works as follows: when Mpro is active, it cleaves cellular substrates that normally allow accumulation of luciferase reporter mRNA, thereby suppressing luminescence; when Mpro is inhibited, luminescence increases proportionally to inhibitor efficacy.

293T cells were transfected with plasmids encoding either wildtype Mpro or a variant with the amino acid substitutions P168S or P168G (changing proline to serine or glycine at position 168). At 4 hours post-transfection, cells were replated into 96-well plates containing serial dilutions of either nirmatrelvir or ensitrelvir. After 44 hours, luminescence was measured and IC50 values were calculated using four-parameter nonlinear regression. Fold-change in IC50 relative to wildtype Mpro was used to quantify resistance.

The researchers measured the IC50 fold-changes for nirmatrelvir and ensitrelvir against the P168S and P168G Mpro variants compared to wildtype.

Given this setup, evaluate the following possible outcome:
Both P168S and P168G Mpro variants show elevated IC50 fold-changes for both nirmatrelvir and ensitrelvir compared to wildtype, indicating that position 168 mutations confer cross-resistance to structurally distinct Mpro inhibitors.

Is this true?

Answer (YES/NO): NO